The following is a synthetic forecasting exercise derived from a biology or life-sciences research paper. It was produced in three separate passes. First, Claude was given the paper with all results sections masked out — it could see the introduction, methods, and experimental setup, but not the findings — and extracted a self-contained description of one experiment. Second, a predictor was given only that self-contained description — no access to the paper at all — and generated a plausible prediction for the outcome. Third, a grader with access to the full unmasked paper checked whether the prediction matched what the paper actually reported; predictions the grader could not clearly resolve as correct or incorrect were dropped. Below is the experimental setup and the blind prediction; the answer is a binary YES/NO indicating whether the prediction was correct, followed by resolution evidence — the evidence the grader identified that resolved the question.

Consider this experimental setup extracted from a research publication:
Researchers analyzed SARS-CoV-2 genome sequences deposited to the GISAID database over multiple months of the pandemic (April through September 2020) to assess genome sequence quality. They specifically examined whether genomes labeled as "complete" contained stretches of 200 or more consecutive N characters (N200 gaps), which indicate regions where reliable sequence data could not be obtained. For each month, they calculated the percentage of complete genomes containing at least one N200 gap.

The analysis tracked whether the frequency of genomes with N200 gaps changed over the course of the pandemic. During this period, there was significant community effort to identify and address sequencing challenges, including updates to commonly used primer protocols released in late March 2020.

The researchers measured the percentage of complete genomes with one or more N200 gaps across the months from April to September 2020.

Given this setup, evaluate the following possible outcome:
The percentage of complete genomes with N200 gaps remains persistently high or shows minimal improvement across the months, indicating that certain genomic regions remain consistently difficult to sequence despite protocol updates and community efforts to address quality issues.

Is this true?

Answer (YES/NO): YES